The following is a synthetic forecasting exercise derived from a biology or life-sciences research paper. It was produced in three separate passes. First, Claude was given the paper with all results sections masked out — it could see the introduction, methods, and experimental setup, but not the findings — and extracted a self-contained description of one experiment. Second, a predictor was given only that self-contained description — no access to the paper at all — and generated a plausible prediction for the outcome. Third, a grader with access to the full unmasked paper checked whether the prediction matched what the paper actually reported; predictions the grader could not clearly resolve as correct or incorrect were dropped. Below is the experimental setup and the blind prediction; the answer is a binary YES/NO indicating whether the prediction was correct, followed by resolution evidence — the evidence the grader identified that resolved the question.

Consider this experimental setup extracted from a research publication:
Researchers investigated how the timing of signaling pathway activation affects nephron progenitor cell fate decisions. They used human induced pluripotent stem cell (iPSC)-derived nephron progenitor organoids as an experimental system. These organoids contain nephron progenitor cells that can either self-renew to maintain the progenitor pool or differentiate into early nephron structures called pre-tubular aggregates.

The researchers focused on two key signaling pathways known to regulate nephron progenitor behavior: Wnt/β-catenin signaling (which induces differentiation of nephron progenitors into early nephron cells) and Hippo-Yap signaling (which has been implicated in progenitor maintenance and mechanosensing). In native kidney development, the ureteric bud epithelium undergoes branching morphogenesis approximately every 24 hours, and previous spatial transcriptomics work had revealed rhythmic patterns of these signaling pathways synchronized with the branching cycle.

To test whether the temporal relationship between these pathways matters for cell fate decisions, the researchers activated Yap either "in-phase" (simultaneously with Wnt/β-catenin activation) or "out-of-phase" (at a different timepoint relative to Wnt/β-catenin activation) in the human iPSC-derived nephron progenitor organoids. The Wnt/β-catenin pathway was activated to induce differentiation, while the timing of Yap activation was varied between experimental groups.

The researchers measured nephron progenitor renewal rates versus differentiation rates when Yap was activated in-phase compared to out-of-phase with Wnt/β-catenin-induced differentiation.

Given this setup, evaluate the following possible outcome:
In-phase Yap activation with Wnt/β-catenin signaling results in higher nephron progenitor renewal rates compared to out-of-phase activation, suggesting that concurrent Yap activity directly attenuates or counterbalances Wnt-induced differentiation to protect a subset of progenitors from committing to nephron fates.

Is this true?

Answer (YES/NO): YES